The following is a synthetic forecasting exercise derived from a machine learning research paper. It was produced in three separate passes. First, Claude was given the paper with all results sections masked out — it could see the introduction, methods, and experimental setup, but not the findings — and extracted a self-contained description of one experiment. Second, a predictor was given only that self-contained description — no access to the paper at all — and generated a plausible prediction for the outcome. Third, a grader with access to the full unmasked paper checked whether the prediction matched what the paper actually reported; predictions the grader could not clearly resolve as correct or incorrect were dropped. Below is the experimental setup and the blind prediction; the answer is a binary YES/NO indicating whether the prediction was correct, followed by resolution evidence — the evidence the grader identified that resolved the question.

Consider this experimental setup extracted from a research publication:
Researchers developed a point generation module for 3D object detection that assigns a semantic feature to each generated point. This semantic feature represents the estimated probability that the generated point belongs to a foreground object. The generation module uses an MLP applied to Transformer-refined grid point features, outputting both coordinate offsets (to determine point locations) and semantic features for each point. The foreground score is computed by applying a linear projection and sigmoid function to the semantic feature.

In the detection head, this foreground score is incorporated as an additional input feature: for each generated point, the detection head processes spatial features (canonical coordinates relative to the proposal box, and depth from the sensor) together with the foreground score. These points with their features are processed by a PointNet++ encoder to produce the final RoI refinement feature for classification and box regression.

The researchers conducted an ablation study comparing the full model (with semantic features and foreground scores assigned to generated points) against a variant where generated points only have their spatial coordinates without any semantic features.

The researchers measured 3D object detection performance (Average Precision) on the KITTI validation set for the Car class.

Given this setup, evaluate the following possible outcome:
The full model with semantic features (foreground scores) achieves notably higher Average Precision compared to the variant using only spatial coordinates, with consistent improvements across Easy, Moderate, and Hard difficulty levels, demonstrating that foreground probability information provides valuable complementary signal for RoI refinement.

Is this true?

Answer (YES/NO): YES